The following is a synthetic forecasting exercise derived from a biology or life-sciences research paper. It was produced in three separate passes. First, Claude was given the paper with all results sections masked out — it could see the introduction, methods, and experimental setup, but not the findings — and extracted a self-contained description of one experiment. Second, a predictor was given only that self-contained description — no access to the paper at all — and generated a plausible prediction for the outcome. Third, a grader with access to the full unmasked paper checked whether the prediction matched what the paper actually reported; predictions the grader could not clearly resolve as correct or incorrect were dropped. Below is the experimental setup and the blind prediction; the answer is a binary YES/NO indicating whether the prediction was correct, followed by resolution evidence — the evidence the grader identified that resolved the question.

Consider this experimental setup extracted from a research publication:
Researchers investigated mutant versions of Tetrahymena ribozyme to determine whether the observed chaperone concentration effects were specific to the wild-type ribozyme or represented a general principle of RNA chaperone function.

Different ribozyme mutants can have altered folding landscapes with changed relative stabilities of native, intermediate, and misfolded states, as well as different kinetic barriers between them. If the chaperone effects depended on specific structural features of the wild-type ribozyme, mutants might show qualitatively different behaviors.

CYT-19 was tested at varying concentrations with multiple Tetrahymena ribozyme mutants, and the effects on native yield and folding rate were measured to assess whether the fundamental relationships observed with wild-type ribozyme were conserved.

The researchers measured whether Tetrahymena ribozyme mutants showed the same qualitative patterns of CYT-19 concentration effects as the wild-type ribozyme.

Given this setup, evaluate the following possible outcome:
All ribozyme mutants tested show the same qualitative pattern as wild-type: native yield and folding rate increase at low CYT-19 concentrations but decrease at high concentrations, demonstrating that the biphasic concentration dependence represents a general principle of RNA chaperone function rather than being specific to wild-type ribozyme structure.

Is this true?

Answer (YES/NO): NO